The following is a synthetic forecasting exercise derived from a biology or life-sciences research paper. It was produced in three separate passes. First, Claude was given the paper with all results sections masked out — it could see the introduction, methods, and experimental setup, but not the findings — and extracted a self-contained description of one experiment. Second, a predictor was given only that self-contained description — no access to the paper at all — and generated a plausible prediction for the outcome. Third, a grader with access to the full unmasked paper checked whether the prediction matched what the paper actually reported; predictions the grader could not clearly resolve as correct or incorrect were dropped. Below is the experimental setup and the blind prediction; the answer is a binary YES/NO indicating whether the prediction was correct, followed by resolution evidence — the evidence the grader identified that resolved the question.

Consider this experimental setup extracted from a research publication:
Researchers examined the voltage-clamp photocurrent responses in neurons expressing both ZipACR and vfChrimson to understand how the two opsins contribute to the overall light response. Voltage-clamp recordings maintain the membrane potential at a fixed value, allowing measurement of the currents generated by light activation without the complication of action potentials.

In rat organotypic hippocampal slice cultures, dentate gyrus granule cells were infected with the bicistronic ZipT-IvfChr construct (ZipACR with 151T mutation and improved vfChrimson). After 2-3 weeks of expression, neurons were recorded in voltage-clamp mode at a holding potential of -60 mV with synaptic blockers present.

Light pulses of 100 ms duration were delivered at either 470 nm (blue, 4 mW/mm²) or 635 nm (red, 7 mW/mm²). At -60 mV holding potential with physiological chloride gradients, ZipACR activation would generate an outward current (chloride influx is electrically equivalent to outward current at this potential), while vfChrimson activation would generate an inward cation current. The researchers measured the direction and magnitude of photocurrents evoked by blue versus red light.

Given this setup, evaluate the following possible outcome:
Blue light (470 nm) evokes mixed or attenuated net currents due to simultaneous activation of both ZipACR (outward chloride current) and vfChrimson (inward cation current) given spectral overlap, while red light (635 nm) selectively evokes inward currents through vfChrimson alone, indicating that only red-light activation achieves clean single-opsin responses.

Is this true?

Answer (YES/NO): NO